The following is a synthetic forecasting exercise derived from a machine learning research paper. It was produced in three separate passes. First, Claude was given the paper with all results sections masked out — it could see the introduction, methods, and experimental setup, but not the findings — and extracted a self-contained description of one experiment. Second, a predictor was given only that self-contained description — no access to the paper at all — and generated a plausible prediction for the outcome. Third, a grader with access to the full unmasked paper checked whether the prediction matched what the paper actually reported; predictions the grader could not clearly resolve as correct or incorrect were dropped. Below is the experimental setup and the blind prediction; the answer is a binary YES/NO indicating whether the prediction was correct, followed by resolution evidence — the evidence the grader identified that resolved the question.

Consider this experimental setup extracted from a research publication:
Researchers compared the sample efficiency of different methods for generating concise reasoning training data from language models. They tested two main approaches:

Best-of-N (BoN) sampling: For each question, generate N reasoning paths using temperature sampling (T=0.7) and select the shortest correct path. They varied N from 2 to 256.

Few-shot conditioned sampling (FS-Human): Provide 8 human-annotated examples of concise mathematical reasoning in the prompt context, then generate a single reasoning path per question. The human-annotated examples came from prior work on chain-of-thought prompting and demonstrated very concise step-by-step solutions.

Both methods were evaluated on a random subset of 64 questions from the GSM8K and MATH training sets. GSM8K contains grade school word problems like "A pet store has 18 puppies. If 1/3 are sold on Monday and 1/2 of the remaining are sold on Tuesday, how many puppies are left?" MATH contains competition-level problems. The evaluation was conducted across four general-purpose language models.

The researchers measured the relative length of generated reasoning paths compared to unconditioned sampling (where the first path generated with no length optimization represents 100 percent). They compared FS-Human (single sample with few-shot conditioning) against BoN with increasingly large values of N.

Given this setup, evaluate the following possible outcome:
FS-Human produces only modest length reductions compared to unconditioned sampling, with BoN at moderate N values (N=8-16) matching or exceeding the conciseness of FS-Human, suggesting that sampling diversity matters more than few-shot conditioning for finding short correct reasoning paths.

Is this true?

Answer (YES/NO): NO